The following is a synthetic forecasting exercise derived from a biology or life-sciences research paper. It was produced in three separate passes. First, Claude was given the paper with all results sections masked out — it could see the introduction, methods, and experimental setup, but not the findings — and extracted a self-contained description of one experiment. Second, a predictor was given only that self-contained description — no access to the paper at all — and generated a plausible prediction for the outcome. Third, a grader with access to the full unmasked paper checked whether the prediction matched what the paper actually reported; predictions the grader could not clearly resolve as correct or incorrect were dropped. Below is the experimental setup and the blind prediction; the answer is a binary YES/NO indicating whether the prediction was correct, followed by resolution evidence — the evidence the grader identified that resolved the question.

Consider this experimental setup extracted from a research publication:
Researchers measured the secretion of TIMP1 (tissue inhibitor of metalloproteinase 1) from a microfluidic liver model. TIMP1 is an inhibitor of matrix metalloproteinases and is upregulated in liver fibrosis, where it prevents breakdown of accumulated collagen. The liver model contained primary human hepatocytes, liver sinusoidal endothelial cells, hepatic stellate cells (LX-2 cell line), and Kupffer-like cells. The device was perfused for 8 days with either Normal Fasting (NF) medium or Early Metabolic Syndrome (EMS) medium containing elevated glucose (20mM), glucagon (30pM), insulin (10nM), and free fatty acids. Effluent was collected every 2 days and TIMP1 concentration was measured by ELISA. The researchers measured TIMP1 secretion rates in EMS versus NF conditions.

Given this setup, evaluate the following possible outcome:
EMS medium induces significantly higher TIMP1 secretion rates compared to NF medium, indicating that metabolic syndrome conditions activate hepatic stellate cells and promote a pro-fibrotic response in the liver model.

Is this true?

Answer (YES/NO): NO